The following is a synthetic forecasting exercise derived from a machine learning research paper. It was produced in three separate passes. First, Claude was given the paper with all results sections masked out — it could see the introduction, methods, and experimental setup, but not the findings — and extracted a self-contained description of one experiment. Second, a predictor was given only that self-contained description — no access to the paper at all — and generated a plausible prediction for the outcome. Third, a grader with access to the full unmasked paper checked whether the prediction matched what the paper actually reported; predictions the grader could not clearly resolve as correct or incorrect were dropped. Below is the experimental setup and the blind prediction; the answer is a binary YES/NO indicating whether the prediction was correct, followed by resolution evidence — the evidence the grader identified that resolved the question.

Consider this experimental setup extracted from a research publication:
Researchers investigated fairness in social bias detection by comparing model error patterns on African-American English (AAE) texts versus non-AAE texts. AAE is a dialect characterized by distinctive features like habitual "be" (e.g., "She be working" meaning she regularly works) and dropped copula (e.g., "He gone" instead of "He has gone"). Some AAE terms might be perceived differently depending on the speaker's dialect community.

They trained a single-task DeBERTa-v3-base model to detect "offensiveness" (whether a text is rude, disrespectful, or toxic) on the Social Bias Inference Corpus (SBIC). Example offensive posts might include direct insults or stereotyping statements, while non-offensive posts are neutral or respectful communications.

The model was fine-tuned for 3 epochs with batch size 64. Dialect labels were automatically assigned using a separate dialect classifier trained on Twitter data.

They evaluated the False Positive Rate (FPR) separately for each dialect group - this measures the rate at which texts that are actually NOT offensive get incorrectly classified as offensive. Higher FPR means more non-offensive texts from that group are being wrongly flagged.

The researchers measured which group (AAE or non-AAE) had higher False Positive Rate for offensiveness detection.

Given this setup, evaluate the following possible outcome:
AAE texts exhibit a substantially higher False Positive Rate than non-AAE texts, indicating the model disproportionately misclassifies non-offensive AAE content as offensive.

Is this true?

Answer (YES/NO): YES